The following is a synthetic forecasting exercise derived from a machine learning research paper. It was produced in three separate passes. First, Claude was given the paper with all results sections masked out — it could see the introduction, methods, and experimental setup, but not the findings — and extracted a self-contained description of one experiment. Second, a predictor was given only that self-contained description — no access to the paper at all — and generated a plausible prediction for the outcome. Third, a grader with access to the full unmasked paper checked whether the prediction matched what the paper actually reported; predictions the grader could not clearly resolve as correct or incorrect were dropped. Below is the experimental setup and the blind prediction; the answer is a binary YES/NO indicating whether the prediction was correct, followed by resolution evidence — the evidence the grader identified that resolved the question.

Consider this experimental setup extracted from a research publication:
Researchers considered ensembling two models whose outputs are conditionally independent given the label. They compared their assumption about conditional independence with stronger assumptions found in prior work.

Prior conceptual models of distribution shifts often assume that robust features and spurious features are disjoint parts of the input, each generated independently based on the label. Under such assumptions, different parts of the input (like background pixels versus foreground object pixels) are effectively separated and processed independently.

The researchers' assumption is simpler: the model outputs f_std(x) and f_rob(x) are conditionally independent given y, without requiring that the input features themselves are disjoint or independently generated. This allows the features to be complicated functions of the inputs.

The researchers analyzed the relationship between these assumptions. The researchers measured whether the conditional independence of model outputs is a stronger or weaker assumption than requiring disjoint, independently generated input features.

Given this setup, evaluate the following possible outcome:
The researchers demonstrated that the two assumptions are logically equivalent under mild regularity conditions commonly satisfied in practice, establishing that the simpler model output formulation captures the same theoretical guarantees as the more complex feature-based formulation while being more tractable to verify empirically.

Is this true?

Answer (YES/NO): NO